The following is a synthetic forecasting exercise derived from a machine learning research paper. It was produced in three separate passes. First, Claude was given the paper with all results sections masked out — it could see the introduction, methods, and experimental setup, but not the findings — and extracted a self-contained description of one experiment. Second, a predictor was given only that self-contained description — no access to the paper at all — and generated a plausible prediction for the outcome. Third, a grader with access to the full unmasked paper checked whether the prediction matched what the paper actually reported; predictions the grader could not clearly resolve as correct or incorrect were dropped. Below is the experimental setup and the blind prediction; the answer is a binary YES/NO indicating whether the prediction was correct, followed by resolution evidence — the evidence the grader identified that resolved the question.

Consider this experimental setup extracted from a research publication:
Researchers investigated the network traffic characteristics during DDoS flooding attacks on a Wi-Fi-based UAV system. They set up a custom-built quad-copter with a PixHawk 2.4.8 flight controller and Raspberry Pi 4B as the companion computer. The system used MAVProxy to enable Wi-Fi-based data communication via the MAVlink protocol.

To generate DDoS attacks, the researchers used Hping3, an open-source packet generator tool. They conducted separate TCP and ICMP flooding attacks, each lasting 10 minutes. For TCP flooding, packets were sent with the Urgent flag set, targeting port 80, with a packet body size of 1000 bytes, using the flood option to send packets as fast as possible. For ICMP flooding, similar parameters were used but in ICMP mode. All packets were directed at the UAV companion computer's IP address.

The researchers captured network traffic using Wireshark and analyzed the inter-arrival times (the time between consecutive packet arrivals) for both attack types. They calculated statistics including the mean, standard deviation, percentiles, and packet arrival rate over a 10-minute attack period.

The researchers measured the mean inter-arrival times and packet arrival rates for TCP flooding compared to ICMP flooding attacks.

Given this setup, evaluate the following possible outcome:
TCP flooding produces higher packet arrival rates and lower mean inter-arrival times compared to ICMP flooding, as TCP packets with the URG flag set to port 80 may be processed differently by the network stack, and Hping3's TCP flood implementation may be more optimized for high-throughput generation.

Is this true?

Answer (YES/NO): NO